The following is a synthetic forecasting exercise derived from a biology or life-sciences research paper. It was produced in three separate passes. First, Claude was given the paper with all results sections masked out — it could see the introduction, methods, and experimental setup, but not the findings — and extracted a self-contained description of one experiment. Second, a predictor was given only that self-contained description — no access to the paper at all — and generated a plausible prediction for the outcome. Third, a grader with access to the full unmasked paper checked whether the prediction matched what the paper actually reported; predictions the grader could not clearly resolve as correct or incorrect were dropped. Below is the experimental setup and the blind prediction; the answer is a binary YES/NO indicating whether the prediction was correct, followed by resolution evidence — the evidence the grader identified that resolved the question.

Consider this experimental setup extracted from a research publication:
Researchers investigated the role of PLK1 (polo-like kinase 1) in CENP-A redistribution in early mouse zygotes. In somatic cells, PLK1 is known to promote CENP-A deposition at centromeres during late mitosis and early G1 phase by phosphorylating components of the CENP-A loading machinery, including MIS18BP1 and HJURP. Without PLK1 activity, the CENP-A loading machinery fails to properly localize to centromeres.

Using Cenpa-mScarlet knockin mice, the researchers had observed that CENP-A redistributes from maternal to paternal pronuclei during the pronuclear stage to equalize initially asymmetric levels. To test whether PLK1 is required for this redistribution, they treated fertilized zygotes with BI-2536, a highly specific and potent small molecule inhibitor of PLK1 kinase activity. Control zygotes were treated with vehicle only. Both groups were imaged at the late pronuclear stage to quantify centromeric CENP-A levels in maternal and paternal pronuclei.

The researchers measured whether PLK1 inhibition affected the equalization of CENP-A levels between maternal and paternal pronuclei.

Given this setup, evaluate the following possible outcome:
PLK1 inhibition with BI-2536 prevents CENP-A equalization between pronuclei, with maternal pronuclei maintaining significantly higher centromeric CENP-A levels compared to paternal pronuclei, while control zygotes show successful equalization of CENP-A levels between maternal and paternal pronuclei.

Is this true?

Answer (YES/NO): YES